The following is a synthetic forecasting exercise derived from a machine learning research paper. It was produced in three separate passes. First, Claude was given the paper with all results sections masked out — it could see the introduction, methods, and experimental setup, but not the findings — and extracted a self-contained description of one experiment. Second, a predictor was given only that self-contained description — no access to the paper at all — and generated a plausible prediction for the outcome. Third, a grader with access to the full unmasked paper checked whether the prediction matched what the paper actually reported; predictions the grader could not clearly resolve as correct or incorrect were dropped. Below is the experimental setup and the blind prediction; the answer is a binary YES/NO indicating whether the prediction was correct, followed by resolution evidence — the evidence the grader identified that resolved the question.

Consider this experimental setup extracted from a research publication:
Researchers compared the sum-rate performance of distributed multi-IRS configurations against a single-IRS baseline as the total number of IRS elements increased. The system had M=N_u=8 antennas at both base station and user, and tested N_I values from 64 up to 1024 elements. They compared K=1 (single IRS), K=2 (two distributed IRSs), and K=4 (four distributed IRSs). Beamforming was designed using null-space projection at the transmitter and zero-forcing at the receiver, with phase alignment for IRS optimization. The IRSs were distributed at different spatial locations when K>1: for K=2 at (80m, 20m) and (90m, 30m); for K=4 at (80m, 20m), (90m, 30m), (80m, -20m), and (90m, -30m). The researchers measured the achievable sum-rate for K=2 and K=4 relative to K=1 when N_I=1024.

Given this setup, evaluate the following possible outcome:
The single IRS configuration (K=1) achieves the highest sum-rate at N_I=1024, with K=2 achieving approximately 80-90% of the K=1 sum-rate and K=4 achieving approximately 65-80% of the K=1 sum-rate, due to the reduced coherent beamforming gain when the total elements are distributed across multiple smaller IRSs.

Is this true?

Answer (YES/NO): NO